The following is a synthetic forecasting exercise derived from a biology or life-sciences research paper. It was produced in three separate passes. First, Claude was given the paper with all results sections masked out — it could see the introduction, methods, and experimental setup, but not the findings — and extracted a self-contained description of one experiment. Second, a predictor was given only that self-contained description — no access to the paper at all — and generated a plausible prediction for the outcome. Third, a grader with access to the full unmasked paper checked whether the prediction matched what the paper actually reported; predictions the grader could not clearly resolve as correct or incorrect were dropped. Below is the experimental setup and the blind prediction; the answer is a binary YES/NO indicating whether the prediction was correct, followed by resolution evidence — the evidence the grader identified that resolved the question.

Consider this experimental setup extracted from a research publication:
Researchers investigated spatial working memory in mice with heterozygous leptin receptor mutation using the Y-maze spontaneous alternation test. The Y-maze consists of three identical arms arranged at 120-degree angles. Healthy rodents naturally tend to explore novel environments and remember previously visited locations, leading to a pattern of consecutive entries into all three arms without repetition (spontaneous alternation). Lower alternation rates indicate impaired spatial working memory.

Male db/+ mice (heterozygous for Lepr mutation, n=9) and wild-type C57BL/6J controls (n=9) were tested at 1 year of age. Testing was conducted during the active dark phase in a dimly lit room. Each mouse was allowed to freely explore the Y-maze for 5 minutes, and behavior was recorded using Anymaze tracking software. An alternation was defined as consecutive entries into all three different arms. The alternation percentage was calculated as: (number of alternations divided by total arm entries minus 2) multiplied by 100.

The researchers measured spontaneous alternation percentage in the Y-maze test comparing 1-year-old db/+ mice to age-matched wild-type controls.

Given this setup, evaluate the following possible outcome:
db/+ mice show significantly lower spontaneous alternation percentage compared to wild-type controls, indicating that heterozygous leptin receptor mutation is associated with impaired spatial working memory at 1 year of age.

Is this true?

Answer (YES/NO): NO